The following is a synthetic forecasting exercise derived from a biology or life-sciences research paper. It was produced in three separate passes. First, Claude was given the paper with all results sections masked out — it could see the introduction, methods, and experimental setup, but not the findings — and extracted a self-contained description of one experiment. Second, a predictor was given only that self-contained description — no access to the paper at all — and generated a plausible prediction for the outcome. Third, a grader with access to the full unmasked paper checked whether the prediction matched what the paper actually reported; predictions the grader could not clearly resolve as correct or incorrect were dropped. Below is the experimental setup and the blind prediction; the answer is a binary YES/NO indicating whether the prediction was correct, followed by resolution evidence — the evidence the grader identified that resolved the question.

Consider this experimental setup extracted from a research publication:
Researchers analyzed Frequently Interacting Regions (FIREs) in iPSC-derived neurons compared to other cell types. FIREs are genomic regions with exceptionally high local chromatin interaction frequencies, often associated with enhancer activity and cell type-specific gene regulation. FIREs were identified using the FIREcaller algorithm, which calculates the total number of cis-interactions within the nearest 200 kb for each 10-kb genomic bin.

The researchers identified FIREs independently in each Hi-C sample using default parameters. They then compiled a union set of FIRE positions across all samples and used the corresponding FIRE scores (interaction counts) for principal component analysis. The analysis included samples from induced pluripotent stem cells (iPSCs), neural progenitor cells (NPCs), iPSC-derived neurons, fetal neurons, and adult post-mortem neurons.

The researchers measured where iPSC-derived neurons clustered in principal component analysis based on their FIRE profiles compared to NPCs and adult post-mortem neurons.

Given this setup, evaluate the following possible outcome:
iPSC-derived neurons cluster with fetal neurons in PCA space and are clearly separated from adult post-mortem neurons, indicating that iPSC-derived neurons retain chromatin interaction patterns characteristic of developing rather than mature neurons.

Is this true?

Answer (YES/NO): NO